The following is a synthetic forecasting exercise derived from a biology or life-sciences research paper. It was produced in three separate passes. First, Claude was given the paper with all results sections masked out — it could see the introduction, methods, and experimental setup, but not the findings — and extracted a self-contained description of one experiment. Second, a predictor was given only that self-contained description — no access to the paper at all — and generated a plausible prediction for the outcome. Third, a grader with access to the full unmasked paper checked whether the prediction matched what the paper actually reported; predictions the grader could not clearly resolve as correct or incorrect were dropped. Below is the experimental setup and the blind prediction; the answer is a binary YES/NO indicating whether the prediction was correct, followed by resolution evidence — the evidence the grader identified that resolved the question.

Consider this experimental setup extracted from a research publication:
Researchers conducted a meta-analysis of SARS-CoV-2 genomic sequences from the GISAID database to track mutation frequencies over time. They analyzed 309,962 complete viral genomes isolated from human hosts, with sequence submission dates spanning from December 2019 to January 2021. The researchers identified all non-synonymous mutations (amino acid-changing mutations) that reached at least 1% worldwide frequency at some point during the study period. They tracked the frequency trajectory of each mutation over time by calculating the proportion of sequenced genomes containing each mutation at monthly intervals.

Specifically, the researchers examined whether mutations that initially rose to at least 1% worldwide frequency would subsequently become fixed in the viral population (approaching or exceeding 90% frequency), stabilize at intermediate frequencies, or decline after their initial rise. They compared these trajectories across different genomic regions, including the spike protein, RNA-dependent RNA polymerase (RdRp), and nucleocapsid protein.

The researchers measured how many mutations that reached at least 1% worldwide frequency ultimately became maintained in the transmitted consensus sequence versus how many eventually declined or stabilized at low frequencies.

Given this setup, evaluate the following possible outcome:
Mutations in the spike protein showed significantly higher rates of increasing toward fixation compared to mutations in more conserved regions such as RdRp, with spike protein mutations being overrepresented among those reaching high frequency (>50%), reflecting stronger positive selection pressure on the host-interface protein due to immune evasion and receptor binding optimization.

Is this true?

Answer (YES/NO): NO